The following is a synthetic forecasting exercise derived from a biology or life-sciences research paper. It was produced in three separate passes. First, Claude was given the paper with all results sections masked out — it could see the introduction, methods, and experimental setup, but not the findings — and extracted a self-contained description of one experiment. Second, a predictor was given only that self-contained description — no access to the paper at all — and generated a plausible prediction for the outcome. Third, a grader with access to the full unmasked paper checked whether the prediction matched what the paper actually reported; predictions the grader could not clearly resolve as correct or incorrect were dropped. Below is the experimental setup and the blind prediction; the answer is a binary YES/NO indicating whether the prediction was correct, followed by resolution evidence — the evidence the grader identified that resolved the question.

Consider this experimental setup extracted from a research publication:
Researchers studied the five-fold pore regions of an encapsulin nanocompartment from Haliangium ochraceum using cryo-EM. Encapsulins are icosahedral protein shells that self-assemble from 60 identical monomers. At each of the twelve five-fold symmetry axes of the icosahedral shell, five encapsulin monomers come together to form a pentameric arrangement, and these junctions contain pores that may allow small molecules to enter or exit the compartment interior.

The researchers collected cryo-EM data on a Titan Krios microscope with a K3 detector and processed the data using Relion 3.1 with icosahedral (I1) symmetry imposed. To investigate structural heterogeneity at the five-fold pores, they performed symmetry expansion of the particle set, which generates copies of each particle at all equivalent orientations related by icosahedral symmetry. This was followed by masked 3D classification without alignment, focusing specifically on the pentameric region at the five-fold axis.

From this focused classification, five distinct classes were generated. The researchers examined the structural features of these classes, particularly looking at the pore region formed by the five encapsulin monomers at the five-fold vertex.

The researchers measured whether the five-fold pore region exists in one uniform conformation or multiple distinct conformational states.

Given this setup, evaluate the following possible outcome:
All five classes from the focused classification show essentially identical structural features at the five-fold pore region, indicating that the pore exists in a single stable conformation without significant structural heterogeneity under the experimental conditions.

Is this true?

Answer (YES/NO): NO